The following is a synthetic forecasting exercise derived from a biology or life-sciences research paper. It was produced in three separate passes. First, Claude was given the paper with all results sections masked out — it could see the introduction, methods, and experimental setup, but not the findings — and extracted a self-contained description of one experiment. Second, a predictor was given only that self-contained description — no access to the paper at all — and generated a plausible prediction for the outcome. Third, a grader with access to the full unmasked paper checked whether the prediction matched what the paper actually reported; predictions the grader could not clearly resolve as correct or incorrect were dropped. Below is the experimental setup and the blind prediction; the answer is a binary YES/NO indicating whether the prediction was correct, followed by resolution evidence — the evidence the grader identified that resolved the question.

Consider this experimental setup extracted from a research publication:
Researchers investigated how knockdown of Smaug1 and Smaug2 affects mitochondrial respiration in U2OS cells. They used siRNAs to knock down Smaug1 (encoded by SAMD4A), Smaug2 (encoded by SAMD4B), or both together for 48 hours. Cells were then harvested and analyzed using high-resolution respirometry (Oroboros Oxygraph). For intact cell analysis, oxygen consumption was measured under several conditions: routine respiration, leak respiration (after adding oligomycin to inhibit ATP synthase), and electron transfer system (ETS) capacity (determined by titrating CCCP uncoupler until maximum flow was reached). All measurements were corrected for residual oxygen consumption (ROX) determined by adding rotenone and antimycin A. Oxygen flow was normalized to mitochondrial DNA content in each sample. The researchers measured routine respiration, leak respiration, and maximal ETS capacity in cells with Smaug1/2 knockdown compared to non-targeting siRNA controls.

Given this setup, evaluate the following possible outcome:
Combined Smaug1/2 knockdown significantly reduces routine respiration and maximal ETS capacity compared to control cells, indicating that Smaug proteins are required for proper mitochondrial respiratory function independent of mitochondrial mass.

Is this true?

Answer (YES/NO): NO